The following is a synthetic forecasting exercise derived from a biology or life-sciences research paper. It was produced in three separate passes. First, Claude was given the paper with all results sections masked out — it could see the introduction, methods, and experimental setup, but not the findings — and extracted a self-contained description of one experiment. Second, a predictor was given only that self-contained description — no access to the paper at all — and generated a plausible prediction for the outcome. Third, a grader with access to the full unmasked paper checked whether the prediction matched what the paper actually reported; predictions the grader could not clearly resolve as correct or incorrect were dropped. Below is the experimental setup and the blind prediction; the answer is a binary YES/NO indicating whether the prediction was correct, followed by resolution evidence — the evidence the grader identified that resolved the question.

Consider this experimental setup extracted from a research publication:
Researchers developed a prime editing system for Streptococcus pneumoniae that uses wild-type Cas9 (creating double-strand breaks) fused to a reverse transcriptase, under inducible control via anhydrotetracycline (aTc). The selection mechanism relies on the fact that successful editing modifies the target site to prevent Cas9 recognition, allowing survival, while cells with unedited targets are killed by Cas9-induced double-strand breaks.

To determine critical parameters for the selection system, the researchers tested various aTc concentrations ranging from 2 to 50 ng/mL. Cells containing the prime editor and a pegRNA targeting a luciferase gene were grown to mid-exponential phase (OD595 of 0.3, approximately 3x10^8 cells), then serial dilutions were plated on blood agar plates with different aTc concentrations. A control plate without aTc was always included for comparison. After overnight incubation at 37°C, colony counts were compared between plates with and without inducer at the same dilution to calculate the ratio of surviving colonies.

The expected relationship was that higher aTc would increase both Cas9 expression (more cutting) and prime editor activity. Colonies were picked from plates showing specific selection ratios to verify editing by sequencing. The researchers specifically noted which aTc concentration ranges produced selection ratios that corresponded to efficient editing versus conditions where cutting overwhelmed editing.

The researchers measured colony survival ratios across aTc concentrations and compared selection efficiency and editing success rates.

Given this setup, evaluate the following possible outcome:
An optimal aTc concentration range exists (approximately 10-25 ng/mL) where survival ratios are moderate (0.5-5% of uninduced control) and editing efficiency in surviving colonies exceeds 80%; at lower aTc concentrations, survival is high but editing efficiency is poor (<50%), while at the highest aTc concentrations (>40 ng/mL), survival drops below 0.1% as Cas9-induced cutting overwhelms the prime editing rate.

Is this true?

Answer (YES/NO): NO